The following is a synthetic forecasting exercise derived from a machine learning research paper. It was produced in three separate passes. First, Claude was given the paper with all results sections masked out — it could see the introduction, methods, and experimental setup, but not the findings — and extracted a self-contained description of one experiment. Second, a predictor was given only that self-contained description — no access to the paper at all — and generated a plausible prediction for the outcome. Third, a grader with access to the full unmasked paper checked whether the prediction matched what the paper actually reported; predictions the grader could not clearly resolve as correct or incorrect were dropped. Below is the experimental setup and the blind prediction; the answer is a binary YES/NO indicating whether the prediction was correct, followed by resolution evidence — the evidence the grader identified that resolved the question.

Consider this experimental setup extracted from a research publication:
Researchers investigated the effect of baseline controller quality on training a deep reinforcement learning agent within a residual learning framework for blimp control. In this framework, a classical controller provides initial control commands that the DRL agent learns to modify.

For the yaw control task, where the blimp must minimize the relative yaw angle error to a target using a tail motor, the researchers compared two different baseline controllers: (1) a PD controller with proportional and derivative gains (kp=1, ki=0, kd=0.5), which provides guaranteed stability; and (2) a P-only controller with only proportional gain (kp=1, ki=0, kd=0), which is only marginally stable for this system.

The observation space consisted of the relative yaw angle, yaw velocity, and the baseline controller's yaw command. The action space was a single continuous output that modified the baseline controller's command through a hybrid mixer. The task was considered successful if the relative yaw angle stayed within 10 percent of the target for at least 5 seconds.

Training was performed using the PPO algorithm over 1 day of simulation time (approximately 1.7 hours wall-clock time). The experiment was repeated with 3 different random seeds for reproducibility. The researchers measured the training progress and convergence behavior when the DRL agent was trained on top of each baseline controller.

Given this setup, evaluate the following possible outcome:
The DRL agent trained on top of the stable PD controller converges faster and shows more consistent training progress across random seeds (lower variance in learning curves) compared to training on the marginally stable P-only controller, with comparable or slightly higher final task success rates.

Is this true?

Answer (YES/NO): NO